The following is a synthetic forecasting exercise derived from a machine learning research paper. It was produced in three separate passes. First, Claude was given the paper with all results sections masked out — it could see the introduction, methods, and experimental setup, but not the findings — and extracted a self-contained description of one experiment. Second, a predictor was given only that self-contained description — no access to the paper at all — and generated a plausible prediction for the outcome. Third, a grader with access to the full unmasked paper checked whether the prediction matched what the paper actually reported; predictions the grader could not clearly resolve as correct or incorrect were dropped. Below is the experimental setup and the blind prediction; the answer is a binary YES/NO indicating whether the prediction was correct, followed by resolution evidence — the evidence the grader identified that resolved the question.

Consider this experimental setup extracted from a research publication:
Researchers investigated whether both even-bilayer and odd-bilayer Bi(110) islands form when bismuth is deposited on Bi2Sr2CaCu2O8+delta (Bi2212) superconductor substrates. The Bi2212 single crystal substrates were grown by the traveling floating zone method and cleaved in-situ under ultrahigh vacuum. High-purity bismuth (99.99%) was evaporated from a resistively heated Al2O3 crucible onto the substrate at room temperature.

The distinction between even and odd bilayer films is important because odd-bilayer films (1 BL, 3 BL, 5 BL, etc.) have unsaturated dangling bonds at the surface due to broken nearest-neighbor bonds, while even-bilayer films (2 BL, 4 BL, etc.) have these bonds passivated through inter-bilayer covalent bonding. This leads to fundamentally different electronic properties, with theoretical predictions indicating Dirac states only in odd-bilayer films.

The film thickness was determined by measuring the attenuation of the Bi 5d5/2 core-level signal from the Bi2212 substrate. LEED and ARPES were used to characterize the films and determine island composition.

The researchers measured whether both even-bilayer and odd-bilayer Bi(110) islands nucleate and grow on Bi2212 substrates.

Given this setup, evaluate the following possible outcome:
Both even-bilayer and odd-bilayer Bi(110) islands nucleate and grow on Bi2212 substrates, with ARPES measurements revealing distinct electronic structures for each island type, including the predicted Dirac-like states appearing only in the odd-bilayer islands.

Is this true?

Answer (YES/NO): YES